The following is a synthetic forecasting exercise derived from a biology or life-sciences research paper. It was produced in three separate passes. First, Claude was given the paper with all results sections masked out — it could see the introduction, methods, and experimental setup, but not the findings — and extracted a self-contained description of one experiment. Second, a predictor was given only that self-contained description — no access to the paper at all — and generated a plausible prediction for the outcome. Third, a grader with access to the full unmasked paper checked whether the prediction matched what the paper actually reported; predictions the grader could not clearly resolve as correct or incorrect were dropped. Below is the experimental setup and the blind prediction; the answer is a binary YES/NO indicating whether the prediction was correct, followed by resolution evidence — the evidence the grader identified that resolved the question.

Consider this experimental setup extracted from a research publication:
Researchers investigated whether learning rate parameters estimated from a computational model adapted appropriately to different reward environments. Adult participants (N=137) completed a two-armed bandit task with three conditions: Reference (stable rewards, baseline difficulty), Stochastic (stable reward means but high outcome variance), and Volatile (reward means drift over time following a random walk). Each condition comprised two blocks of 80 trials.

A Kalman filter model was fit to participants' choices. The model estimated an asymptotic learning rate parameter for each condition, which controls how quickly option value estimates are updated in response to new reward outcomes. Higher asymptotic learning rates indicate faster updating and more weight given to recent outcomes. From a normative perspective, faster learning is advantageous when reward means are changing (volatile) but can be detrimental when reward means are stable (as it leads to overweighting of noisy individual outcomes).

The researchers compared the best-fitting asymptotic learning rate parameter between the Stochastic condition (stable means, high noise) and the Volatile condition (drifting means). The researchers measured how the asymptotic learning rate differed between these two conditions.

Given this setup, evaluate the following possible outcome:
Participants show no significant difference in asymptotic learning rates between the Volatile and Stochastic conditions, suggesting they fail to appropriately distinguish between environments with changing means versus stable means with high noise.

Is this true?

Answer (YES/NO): NO